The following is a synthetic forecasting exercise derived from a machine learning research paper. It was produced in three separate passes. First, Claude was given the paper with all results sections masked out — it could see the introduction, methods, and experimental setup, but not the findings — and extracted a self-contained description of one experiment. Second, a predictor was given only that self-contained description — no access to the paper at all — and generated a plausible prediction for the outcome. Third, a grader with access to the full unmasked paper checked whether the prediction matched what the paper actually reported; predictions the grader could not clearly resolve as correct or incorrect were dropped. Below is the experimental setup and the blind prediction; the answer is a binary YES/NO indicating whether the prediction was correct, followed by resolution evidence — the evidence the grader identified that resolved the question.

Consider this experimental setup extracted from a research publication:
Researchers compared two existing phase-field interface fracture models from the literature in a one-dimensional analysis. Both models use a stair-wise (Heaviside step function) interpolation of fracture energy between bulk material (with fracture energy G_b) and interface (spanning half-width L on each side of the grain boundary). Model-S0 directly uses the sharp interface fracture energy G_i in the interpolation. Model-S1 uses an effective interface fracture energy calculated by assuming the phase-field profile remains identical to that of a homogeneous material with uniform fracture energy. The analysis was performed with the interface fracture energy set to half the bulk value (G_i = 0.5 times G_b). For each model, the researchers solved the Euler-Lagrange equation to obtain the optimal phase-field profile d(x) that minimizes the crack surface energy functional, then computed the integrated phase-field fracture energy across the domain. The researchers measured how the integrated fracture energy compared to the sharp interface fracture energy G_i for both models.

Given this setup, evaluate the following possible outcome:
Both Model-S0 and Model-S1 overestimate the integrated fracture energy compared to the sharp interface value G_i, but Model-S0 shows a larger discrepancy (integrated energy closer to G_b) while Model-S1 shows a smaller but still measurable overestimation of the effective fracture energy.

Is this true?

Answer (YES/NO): NO